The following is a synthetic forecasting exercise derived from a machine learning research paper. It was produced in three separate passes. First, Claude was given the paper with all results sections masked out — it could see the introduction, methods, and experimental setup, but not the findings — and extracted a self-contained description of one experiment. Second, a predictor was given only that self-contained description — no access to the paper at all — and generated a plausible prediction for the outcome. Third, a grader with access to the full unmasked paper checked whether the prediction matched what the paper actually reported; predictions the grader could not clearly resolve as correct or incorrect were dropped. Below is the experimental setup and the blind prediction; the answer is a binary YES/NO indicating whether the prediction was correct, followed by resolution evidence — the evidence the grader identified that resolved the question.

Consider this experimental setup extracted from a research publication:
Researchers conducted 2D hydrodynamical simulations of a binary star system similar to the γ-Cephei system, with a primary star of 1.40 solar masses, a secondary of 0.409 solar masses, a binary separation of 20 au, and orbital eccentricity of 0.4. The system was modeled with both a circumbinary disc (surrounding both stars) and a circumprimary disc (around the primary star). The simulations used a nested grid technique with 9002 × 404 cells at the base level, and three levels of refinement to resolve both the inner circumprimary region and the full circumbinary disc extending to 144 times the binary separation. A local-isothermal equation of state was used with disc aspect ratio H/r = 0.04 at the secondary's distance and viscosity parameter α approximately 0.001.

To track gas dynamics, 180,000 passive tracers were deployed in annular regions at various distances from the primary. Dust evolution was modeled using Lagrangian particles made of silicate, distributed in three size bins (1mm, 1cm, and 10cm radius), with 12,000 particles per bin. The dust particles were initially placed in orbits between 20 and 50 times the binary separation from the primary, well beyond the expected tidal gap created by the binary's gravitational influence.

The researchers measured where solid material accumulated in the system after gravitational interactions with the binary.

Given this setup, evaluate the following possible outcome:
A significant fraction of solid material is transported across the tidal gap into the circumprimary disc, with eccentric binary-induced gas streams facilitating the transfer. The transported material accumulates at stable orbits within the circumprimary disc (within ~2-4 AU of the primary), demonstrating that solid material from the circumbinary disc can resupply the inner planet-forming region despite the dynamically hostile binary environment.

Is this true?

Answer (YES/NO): NO